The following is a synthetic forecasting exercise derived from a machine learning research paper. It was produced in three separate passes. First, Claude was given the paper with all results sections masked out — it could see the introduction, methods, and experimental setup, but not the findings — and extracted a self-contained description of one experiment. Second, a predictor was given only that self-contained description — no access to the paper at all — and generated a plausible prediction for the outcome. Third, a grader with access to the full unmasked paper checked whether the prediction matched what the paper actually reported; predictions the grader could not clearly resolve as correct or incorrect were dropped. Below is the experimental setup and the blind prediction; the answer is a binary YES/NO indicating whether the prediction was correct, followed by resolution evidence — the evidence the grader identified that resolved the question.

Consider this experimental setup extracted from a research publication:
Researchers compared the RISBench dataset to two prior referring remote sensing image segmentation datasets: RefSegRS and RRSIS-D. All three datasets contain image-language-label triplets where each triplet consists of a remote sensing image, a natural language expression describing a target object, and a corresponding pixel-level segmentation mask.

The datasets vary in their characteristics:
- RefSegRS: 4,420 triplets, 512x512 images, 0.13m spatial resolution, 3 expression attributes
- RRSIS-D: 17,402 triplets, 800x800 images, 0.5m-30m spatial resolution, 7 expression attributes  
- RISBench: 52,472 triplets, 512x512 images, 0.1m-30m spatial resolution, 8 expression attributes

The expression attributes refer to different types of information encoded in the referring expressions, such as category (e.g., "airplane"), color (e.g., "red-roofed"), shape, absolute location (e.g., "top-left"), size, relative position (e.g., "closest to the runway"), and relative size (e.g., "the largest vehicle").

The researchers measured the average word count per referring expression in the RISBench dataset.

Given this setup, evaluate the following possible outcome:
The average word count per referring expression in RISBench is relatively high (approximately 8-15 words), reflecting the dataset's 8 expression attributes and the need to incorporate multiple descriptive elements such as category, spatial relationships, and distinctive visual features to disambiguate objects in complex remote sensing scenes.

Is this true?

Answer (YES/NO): YES